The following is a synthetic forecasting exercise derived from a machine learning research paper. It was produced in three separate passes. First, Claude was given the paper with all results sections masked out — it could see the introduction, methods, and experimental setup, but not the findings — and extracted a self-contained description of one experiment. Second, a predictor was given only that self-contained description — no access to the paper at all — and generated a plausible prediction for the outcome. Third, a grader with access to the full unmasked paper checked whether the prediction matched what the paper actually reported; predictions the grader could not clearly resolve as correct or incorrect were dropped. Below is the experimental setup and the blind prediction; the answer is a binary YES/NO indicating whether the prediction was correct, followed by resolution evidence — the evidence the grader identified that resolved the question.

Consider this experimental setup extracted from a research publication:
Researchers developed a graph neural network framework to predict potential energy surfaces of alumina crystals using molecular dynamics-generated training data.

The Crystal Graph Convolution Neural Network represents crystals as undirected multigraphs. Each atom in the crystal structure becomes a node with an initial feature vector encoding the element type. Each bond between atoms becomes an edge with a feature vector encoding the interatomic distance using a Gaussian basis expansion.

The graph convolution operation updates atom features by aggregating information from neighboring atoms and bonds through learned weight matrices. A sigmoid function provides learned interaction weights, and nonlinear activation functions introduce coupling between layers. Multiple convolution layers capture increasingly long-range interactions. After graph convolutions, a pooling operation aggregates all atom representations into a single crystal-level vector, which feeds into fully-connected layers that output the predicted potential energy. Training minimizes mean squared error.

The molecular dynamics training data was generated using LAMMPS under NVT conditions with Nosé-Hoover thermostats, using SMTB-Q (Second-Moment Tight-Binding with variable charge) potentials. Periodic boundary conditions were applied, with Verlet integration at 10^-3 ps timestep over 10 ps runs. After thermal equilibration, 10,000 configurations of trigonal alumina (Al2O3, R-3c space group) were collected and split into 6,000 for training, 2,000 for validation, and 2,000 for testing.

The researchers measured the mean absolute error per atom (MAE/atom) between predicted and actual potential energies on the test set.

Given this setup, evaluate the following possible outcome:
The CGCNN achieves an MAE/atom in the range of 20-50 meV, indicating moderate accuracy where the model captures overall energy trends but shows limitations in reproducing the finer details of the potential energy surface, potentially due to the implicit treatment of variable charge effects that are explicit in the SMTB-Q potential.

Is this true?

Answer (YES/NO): NO